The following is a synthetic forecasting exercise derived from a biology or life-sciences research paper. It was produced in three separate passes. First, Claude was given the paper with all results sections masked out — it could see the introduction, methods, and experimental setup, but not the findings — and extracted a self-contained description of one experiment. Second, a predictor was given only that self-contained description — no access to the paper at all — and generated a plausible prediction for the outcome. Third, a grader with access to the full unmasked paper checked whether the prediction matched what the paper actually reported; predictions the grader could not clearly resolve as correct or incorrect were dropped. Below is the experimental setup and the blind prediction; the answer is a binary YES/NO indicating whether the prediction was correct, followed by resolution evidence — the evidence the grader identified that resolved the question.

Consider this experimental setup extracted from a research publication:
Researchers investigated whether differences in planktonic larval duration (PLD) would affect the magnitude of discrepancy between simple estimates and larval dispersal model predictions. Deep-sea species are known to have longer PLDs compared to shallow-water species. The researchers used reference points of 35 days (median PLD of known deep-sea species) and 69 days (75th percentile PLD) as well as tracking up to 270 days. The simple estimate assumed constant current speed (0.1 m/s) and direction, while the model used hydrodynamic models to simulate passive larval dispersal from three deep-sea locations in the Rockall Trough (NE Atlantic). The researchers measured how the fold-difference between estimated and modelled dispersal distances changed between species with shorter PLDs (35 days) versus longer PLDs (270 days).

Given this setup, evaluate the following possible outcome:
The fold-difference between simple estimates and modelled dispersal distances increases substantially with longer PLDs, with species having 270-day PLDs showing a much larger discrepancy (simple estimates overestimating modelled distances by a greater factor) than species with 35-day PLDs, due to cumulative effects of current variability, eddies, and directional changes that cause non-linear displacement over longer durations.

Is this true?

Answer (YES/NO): YES